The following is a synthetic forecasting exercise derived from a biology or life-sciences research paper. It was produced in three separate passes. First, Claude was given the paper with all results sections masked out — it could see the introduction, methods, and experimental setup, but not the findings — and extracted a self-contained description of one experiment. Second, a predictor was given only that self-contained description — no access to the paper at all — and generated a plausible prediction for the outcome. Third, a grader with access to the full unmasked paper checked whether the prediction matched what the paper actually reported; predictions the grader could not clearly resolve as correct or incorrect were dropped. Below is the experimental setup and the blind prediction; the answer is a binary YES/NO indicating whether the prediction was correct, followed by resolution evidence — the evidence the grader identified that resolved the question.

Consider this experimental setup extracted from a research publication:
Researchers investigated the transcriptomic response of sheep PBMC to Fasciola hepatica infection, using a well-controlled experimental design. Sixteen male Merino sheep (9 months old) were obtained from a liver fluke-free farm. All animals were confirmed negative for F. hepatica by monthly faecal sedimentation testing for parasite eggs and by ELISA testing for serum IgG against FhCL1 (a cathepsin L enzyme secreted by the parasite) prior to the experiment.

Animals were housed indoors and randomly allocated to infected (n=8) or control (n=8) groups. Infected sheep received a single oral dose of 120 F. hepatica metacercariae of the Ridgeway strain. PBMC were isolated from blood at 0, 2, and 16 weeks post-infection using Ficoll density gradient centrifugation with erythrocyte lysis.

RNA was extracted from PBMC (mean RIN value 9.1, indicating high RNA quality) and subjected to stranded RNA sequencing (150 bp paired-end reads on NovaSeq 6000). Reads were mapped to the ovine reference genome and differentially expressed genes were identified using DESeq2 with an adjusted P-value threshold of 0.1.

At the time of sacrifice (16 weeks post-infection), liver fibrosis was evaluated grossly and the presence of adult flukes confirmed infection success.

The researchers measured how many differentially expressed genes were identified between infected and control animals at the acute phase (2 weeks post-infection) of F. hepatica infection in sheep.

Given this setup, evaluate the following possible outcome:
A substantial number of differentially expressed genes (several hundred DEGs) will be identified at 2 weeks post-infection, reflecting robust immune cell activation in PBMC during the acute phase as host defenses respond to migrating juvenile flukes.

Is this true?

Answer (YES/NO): YES